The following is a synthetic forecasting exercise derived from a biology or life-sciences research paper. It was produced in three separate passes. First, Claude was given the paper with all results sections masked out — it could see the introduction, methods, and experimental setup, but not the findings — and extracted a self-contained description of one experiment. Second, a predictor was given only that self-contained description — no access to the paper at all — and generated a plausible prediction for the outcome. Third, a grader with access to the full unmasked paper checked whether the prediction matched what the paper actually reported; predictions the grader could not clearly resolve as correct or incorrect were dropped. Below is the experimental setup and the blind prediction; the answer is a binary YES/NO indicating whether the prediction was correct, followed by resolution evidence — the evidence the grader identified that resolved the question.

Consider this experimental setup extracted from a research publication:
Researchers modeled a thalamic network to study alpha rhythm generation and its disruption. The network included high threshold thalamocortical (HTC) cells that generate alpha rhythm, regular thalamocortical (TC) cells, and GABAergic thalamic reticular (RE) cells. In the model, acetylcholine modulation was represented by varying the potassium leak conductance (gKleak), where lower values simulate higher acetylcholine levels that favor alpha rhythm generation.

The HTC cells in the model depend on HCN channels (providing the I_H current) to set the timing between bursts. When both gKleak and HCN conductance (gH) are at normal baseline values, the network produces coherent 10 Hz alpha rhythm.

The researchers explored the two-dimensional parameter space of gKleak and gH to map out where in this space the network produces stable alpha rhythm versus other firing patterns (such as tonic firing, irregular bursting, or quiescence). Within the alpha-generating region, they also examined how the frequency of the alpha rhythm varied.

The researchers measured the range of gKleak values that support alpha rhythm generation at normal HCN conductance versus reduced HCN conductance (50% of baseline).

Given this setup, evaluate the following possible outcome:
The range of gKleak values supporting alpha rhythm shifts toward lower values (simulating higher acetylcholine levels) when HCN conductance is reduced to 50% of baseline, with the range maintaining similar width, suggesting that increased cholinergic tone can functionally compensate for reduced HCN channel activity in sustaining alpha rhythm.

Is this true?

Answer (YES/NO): NO